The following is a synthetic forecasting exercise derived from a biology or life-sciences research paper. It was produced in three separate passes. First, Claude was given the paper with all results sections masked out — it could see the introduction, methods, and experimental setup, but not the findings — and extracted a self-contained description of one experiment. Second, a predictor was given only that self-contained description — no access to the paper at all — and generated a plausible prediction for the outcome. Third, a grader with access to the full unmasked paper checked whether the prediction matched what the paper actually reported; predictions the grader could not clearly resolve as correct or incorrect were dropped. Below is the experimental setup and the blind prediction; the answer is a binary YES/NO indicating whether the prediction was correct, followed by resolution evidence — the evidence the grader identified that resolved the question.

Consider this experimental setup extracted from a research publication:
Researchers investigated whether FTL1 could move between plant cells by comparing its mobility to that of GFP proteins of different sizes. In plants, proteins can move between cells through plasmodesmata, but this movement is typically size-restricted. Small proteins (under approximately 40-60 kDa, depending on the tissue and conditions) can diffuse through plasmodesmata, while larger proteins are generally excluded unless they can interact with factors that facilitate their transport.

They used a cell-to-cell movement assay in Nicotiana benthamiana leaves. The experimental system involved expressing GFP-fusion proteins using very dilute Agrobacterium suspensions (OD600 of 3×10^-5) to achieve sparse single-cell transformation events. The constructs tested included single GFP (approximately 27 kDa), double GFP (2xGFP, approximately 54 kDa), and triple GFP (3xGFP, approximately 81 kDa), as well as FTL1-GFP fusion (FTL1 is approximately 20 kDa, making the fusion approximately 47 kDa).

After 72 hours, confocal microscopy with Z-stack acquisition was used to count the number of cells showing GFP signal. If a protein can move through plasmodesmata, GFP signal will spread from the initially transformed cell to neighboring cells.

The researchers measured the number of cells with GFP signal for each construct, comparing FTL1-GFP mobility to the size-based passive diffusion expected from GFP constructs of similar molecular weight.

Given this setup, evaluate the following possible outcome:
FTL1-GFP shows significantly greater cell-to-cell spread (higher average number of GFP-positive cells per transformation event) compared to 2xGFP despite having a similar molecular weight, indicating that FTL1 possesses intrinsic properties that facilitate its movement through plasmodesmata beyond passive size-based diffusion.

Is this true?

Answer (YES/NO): YES